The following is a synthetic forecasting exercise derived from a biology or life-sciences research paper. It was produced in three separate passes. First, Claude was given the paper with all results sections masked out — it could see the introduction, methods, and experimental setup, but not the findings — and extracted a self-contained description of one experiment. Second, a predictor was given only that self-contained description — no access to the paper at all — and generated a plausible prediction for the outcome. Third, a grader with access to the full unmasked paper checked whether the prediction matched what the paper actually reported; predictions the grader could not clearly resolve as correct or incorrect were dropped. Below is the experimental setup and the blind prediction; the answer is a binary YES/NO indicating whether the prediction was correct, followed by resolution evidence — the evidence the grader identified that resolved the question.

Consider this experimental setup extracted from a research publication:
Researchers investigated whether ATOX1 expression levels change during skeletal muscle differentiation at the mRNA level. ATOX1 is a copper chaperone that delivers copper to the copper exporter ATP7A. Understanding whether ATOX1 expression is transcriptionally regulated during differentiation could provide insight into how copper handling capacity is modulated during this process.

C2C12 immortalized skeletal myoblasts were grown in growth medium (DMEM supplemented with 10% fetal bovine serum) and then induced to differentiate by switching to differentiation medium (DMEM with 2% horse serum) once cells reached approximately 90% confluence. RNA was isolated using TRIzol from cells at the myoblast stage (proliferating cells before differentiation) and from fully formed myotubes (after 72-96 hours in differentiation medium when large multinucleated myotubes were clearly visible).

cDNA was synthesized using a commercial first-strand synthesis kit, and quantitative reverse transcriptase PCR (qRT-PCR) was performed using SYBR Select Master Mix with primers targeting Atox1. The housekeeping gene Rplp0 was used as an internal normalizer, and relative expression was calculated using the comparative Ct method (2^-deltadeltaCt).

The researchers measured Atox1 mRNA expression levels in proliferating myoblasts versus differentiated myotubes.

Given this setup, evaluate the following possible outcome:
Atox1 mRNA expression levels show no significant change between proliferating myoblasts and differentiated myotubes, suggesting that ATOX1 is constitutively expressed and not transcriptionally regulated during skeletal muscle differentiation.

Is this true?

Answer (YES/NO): NO